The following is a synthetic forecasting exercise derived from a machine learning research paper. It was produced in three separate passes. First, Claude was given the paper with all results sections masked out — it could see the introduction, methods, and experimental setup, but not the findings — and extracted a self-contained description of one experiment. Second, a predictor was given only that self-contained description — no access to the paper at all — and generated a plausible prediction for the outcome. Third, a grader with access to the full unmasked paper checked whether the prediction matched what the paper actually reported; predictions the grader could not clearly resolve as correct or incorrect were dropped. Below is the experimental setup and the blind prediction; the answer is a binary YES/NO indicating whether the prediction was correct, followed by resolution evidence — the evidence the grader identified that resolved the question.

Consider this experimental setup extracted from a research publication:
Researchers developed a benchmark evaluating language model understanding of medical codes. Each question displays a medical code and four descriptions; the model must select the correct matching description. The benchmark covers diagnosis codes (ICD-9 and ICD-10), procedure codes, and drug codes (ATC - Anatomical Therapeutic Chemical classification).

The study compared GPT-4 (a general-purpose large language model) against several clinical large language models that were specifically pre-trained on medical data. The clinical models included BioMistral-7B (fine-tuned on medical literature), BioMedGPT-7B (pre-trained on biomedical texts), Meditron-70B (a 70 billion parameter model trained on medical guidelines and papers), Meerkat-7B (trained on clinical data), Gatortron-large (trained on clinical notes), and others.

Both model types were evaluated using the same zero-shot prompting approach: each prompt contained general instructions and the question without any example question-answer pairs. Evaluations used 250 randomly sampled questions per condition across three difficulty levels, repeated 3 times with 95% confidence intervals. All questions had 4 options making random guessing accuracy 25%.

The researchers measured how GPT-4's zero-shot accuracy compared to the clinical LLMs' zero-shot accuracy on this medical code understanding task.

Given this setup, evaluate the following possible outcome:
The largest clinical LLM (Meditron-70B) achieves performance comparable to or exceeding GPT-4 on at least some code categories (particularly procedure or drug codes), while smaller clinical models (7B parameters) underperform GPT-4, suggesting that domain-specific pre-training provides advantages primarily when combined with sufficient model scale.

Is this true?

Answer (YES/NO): NO